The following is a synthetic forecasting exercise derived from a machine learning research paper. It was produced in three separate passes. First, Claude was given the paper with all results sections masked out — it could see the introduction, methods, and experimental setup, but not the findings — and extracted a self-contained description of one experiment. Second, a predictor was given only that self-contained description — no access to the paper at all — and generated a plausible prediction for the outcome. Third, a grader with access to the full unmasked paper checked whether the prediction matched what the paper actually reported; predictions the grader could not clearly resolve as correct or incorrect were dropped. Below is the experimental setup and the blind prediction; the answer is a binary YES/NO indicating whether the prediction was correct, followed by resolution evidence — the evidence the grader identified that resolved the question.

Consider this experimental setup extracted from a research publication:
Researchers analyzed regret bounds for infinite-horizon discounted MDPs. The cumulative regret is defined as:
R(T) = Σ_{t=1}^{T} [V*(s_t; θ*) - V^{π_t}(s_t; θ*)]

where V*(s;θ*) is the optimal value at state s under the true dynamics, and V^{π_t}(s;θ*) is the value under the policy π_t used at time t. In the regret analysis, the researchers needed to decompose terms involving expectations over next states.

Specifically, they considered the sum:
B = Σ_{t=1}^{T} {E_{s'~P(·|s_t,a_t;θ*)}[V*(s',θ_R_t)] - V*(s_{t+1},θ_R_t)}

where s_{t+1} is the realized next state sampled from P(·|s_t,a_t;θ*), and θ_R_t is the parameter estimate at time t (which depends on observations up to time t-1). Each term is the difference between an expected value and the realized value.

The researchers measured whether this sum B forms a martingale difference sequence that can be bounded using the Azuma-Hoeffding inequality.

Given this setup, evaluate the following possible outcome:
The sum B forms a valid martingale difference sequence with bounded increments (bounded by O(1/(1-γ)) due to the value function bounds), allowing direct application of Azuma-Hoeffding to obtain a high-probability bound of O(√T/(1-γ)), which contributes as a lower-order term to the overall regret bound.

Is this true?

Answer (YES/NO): YES